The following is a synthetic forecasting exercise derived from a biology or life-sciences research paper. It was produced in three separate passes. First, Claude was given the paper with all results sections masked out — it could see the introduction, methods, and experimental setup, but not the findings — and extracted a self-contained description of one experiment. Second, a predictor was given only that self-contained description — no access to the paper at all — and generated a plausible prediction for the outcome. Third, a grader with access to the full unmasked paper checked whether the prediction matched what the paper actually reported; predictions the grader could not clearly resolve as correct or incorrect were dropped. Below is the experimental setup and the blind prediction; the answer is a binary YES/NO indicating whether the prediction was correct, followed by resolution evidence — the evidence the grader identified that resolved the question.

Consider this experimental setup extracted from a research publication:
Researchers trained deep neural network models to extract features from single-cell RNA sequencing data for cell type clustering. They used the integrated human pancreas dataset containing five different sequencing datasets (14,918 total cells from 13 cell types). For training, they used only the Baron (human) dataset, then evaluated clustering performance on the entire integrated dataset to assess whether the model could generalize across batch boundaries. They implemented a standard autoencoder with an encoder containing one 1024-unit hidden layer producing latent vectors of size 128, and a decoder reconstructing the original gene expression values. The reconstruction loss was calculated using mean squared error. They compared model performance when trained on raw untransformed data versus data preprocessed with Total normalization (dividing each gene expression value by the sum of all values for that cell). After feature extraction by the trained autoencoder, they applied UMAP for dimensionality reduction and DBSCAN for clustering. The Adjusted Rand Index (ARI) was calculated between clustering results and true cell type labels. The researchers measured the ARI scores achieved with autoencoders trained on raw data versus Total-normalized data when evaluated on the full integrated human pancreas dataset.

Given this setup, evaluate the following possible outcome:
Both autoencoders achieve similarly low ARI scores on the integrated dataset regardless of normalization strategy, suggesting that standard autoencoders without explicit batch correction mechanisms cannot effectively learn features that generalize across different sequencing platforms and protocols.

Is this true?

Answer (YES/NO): NO